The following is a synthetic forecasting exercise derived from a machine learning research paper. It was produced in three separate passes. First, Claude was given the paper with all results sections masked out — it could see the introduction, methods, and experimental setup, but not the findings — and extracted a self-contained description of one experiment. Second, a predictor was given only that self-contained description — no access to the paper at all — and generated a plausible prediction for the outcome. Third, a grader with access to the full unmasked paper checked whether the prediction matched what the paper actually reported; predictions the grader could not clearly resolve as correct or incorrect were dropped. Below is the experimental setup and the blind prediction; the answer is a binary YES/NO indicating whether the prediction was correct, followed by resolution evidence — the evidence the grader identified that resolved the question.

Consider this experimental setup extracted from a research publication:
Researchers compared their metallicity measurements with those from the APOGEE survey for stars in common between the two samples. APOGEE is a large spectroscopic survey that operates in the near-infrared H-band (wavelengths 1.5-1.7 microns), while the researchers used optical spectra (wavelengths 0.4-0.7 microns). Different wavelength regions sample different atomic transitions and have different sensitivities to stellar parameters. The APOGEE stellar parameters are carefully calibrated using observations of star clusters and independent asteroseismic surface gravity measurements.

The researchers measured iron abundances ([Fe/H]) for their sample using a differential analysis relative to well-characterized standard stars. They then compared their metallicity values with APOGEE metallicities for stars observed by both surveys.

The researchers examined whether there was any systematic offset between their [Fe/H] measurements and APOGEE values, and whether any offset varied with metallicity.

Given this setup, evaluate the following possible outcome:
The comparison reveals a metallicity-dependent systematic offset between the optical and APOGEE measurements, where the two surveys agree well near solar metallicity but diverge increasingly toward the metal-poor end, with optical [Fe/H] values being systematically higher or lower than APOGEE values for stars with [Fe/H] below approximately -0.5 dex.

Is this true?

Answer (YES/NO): YES